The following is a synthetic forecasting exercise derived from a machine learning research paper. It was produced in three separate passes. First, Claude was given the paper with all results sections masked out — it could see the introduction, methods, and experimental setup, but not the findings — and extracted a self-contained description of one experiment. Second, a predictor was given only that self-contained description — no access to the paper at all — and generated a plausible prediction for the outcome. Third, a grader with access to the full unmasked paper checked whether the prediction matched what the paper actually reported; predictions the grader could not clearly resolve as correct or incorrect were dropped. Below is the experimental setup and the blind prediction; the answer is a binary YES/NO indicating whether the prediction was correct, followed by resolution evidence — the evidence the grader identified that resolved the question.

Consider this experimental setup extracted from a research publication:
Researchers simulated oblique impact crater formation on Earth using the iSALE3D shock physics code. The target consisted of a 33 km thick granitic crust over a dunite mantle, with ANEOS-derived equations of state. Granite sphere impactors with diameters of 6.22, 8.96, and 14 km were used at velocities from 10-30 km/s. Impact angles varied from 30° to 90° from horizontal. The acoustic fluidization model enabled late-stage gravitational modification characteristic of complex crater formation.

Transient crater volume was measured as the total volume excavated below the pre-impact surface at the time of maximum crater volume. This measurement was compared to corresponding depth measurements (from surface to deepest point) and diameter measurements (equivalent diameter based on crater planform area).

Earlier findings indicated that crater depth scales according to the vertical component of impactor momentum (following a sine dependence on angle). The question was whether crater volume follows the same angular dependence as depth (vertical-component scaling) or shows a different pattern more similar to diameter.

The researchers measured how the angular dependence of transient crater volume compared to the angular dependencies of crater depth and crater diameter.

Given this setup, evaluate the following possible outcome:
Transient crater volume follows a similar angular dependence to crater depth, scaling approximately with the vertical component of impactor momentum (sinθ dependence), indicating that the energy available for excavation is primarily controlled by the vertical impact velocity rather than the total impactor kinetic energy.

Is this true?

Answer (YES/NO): NO